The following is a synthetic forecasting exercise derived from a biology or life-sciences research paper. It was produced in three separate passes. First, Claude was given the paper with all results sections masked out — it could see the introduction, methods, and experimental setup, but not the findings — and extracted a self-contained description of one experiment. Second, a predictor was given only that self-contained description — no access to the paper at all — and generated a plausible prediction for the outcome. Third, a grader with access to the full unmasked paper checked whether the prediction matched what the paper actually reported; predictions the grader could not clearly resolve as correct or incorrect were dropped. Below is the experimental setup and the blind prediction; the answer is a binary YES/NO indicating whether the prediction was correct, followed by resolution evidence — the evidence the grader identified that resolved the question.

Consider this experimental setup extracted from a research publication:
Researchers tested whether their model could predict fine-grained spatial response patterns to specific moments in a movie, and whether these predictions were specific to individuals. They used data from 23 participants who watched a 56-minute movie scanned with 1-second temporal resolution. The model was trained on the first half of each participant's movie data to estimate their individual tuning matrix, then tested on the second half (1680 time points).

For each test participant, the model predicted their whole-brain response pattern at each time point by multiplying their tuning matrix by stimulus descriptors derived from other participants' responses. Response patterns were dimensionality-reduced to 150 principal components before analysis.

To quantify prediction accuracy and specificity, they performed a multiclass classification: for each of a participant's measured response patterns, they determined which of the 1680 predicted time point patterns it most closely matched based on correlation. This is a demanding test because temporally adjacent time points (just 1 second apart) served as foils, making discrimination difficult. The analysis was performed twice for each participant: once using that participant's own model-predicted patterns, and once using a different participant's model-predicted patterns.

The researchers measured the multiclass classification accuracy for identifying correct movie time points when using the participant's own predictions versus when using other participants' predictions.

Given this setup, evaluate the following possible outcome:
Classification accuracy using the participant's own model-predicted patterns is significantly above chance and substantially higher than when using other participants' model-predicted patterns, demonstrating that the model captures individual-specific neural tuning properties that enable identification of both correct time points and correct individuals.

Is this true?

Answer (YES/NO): YES